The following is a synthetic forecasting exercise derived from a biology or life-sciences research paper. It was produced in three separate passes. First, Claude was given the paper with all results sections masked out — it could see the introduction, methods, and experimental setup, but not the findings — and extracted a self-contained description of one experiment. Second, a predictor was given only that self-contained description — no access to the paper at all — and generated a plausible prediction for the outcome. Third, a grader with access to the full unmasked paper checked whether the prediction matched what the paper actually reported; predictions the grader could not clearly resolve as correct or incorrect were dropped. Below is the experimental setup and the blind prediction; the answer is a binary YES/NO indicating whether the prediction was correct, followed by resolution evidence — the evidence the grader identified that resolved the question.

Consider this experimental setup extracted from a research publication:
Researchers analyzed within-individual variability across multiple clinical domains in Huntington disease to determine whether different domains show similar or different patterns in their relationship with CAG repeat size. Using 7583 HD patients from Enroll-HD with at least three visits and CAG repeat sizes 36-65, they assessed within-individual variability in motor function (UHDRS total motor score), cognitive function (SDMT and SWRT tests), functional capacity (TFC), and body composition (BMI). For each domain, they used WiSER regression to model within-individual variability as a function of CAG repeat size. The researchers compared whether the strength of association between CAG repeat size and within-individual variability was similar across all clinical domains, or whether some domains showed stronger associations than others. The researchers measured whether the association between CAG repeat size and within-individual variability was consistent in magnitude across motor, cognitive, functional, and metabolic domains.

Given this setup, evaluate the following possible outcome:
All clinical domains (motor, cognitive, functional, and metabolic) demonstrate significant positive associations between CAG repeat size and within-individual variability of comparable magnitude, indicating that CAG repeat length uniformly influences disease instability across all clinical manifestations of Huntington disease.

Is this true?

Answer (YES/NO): NO